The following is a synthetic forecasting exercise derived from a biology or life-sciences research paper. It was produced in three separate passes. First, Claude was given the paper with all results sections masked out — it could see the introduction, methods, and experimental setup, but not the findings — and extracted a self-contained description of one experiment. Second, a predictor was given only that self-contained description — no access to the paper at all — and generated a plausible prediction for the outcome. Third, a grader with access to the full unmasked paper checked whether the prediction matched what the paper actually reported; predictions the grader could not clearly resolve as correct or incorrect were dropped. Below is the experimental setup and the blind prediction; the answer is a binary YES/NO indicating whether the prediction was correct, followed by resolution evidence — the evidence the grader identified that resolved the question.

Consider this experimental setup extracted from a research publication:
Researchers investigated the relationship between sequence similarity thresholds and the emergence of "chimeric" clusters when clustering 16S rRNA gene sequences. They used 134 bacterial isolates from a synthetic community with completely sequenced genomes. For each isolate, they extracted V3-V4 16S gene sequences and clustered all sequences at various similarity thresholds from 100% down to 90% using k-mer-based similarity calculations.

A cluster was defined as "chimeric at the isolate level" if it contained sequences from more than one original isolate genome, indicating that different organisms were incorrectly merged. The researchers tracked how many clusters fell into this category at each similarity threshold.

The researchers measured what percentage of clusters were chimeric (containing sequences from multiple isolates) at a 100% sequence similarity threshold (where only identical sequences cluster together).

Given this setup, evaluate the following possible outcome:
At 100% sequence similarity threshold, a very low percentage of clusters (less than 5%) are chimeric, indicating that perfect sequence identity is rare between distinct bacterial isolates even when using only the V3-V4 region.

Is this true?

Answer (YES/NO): NO